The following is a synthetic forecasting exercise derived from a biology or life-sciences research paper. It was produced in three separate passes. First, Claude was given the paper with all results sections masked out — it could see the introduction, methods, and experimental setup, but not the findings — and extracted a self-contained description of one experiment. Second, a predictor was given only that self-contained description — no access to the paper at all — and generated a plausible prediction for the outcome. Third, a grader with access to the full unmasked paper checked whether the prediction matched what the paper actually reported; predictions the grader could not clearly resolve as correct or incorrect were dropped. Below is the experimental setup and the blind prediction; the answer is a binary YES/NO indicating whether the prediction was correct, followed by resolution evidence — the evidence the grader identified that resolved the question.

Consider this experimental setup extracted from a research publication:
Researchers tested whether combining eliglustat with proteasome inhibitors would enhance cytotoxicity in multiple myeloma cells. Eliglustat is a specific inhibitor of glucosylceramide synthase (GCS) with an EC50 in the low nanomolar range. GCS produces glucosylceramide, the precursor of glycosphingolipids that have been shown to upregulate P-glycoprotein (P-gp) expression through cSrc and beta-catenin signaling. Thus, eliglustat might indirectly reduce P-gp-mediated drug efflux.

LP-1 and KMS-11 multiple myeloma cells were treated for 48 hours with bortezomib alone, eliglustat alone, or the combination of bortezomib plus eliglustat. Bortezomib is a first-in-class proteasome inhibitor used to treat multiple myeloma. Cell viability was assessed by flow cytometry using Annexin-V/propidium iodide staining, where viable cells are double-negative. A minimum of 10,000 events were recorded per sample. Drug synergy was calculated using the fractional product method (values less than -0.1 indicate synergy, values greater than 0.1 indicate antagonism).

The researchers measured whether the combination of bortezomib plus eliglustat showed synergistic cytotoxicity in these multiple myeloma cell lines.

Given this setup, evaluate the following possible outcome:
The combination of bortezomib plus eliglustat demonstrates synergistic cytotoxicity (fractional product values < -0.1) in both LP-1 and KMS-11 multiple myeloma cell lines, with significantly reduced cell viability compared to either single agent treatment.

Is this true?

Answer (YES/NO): NO